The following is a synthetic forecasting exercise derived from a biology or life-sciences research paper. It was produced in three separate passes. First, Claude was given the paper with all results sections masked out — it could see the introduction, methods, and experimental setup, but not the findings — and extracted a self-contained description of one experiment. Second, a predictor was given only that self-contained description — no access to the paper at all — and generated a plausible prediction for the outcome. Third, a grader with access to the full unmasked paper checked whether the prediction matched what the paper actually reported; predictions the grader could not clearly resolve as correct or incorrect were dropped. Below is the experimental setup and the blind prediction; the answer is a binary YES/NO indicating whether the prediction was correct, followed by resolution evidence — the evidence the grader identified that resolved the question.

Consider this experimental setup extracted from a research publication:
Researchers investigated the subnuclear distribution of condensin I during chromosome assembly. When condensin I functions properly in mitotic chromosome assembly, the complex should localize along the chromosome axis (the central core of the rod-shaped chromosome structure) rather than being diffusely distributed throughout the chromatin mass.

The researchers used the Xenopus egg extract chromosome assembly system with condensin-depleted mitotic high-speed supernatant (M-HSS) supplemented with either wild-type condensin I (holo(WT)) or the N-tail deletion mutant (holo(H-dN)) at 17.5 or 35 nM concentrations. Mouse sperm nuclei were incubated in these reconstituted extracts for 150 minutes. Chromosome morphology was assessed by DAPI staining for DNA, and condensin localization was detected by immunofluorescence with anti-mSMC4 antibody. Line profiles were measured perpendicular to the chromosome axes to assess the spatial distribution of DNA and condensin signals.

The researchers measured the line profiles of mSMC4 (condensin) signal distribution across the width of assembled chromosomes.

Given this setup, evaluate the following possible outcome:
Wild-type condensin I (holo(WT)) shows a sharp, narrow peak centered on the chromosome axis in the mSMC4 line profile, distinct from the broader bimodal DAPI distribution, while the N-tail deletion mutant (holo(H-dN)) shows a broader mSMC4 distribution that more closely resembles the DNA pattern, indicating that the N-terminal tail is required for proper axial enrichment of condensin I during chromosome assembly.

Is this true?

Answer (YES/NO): NO